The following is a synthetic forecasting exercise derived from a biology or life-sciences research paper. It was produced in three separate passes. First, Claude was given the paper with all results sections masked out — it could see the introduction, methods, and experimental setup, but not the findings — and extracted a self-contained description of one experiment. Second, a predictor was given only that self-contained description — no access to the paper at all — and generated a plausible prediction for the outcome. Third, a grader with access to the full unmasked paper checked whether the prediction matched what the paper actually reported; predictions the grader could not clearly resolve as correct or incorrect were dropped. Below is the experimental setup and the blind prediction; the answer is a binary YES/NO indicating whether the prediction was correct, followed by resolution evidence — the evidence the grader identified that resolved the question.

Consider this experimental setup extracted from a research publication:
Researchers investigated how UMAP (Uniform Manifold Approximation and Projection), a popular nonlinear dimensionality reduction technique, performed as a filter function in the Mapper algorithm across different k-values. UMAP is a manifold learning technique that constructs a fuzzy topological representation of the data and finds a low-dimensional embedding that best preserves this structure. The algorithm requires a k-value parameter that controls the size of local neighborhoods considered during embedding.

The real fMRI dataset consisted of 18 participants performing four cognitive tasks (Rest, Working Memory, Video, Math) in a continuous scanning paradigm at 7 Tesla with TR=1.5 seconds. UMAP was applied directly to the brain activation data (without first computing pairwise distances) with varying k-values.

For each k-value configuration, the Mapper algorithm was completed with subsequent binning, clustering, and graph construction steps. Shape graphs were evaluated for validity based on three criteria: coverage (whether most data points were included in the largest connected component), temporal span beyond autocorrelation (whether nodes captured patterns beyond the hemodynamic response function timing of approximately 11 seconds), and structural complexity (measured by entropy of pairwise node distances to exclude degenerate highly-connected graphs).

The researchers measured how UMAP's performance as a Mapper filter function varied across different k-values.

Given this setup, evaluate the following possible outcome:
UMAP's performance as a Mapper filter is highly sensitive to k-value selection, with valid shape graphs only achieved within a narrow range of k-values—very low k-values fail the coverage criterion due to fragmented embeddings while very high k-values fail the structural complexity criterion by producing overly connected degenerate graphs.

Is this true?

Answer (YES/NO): NO